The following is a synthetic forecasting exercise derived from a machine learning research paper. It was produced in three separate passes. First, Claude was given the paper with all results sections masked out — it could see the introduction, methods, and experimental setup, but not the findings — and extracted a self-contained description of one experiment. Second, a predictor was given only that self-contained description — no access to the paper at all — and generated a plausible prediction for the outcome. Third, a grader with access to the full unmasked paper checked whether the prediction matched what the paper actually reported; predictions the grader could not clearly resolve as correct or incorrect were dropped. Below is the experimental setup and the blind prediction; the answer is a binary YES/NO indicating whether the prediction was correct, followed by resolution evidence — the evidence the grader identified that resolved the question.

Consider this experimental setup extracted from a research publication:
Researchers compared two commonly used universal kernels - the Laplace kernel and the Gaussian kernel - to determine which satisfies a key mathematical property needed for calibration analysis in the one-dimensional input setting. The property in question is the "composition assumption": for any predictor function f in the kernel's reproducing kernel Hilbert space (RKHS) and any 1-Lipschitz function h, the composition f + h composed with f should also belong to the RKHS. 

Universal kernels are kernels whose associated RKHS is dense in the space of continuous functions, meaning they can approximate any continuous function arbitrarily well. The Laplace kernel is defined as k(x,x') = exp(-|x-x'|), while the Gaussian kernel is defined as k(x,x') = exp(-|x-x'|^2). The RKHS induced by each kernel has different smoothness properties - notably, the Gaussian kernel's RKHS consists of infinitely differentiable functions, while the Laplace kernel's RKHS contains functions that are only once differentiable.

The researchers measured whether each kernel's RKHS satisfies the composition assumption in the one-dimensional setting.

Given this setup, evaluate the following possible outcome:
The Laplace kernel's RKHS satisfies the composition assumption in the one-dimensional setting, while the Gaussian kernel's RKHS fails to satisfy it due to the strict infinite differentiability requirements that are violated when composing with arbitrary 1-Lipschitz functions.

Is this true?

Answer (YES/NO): YES